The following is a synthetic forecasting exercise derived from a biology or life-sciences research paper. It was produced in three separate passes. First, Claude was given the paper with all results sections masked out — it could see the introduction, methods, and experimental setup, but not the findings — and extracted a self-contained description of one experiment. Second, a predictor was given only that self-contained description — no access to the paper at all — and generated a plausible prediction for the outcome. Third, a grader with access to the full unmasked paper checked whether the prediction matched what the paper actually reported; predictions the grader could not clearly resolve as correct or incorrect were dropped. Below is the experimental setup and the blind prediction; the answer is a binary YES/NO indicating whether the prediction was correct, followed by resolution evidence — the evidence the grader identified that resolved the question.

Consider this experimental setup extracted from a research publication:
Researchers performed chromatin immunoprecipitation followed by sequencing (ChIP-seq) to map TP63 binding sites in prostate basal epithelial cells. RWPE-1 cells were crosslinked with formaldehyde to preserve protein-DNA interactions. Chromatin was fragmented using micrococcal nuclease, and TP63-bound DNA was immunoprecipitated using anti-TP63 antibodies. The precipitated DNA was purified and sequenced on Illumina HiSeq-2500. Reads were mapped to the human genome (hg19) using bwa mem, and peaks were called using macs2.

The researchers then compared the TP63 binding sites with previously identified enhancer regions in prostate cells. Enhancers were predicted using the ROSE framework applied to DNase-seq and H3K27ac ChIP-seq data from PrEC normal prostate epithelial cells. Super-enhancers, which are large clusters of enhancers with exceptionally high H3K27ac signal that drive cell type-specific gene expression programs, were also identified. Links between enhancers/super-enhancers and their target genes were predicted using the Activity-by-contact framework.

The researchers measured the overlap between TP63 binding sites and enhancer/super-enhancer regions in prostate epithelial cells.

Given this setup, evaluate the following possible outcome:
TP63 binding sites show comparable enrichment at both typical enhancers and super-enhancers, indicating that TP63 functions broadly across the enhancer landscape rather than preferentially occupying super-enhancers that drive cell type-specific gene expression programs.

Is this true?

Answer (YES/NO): NO